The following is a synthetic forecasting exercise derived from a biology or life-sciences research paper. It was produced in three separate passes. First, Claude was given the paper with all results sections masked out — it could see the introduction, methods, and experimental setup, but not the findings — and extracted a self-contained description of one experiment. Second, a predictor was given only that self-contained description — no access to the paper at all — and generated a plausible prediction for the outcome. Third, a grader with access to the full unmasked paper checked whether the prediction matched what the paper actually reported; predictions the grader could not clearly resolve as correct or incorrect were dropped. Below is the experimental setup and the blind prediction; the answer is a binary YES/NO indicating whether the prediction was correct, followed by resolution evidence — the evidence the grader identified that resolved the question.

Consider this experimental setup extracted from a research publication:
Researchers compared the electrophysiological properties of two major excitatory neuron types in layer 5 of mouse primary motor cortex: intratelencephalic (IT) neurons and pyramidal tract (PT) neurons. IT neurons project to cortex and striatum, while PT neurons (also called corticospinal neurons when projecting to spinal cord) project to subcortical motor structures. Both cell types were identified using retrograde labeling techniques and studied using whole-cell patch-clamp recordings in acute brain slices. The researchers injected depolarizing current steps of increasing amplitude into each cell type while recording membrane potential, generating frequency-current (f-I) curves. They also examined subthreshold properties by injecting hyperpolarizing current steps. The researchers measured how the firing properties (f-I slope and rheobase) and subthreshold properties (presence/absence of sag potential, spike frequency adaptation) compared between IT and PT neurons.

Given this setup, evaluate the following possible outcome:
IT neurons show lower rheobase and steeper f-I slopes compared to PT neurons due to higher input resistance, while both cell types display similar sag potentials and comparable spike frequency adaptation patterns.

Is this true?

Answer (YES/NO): NO